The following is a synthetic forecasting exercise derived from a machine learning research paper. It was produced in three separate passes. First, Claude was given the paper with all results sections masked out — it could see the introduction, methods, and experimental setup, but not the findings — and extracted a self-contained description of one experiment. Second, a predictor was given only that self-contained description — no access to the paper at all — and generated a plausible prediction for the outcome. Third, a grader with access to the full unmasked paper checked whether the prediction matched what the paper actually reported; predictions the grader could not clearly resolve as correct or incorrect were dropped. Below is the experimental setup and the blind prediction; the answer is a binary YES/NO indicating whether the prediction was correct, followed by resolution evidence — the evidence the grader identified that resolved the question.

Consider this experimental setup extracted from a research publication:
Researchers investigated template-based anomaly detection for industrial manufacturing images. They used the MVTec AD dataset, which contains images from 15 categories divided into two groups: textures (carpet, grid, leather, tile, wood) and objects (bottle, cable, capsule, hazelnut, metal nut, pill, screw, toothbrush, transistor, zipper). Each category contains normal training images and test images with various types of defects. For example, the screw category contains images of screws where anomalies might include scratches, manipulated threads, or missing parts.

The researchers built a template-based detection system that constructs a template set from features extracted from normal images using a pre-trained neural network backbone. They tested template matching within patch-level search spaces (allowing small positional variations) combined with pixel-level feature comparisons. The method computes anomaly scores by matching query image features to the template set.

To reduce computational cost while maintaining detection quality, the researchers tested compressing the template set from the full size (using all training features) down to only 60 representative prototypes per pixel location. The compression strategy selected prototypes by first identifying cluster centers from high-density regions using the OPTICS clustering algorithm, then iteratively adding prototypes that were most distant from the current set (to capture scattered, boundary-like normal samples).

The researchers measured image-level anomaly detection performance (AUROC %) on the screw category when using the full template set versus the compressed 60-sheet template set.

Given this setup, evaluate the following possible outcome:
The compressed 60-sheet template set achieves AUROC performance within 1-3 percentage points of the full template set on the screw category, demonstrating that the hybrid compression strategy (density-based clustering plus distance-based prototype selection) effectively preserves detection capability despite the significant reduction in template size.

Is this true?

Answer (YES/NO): NO